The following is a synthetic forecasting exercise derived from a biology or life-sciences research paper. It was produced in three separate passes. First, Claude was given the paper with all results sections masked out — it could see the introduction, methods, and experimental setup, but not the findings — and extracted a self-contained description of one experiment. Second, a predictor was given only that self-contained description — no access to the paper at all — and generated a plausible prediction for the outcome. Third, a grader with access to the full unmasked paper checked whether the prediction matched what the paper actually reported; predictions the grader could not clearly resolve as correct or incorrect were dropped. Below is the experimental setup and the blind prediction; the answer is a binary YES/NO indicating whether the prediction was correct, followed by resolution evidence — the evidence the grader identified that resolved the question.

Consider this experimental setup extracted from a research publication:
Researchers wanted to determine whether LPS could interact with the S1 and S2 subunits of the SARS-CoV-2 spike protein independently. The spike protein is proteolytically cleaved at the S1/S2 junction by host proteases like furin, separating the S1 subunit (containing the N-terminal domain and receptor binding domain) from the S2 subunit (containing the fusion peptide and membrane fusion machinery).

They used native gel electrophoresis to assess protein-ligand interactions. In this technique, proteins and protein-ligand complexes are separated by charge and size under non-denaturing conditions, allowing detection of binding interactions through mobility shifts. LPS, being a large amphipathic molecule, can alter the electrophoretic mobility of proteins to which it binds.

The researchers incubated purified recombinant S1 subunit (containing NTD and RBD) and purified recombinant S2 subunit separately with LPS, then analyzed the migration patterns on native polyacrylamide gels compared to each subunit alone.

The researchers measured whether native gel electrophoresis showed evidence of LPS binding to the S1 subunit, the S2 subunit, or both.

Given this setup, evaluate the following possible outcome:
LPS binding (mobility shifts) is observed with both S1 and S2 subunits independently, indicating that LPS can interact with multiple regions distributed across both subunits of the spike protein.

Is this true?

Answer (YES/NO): YES